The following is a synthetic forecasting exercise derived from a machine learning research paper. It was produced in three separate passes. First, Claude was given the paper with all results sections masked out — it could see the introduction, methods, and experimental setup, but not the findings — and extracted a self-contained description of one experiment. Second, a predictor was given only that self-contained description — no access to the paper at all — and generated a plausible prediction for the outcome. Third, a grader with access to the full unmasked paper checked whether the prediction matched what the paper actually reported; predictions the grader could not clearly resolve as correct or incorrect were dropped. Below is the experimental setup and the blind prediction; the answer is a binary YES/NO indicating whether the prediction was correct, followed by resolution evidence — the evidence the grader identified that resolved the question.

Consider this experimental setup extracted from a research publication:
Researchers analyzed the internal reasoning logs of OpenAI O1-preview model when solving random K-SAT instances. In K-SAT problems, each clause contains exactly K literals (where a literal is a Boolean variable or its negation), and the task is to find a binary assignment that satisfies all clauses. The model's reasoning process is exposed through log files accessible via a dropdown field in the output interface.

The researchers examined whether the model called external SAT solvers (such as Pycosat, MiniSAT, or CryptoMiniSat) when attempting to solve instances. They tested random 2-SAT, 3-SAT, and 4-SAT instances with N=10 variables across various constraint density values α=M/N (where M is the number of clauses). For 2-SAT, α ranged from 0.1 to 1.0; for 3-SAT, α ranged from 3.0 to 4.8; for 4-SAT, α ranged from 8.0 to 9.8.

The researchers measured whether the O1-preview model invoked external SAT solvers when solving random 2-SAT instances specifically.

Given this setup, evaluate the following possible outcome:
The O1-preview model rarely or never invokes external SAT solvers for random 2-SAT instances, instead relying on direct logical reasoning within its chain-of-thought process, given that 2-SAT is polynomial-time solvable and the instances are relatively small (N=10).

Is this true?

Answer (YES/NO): YES